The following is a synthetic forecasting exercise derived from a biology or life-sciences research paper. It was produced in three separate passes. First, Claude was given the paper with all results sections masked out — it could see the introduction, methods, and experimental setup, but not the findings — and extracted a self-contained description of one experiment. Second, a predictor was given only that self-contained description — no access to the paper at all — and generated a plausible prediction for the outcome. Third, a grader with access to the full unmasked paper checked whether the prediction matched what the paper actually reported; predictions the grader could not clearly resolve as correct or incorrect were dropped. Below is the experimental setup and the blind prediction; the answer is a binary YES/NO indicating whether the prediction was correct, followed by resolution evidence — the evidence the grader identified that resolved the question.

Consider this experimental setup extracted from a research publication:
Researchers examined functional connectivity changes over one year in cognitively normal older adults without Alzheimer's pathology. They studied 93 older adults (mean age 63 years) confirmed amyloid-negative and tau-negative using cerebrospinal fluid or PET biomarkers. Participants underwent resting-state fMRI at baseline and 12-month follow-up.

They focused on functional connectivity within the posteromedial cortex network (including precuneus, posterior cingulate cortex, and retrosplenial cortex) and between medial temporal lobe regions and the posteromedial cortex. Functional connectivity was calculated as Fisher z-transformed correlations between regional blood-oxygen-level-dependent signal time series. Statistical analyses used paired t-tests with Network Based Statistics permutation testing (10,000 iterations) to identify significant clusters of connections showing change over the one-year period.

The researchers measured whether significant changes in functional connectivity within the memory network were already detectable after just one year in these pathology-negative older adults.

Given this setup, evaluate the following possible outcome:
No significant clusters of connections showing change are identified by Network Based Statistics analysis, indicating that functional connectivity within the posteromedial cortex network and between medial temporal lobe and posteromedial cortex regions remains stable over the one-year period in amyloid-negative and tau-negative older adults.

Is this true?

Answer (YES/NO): NO